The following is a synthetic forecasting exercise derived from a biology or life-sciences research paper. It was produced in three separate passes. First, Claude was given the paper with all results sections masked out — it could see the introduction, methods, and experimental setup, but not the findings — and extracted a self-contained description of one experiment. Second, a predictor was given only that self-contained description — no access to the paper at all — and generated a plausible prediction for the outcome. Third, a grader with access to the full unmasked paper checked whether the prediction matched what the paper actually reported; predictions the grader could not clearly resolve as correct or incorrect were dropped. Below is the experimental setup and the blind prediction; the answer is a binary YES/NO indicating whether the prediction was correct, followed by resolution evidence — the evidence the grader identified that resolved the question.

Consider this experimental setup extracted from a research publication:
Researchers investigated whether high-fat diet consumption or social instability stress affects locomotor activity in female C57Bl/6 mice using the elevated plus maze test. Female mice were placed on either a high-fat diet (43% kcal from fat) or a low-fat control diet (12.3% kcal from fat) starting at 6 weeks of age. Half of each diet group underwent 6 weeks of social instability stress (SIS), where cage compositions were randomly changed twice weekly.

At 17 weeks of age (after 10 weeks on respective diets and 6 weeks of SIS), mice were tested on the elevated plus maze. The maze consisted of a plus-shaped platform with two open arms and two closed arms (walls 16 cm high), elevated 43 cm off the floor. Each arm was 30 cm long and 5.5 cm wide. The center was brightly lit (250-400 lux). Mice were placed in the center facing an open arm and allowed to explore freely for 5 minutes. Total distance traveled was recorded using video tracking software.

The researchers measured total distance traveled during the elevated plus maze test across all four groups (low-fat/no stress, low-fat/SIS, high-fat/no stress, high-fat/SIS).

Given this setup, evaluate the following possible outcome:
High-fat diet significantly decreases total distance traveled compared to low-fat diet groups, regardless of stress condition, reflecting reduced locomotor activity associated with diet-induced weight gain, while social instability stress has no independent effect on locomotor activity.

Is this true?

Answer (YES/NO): NO